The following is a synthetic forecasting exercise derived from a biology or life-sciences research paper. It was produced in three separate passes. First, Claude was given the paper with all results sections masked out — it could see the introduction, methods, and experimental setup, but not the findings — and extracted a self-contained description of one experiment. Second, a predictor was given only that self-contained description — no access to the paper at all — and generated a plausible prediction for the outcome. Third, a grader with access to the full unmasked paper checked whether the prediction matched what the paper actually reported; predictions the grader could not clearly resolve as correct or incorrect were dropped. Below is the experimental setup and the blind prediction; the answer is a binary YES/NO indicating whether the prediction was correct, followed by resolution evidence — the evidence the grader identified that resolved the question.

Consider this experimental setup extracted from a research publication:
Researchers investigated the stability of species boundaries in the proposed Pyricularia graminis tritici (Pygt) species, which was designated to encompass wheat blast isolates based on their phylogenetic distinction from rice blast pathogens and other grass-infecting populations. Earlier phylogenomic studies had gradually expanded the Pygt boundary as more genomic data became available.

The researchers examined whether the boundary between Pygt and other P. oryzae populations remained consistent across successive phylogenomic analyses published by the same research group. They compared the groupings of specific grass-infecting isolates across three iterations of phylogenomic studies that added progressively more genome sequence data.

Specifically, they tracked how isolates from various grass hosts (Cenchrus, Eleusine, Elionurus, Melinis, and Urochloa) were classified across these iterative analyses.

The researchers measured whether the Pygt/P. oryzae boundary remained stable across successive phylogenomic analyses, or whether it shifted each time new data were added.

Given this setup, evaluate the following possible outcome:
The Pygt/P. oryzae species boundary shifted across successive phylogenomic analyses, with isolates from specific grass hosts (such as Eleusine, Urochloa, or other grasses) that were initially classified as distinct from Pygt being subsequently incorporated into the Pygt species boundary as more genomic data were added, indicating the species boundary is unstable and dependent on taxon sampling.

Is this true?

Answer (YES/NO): YES